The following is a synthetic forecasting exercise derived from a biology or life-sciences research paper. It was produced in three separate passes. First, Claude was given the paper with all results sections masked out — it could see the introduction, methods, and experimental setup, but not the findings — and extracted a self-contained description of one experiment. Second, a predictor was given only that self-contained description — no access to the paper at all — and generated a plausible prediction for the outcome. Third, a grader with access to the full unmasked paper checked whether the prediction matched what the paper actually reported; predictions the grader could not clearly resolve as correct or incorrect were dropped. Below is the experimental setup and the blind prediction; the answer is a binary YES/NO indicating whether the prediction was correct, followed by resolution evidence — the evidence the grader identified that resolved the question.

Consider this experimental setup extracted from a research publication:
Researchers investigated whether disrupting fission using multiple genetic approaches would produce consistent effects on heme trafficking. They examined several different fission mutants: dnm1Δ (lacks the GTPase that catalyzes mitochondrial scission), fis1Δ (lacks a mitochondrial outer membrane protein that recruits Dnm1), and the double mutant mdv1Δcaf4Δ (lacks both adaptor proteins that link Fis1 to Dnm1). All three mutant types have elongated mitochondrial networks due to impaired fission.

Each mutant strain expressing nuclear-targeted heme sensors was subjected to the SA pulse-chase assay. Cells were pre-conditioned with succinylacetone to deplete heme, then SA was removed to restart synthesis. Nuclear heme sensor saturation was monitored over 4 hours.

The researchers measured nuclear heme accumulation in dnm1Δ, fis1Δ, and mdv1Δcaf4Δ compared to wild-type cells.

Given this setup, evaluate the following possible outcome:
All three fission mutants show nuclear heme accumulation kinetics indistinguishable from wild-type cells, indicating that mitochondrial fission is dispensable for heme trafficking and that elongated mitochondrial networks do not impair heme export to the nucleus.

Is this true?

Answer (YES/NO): NO